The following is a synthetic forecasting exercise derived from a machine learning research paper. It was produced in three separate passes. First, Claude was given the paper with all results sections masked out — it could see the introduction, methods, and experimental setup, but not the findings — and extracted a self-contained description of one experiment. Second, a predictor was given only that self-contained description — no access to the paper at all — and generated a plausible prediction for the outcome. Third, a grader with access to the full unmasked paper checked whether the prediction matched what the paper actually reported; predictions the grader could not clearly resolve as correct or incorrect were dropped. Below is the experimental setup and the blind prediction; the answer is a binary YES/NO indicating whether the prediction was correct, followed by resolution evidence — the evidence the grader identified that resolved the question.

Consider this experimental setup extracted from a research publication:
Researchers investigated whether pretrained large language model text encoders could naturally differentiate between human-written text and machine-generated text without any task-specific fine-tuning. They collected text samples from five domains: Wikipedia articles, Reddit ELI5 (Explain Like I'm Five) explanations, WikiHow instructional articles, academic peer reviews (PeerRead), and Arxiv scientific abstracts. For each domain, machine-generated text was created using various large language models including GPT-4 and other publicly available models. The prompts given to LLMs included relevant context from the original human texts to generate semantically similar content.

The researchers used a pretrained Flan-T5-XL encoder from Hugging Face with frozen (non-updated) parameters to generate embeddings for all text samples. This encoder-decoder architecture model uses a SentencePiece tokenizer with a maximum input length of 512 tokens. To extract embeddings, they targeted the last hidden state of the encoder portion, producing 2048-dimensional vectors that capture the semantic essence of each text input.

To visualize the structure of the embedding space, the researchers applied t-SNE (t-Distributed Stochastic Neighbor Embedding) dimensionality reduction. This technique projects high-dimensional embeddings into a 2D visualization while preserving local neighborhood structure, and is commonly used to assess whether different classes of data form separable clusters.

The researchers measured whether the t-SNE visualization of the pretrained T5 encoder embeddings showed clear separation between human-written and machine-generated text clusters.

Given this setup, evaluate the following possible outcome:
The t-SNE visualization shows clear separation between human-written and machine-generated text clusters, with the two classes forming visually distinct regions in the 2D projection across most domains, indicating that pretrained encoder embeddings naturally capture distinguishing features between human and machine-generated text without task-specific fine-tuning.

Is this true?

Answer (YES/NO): NO